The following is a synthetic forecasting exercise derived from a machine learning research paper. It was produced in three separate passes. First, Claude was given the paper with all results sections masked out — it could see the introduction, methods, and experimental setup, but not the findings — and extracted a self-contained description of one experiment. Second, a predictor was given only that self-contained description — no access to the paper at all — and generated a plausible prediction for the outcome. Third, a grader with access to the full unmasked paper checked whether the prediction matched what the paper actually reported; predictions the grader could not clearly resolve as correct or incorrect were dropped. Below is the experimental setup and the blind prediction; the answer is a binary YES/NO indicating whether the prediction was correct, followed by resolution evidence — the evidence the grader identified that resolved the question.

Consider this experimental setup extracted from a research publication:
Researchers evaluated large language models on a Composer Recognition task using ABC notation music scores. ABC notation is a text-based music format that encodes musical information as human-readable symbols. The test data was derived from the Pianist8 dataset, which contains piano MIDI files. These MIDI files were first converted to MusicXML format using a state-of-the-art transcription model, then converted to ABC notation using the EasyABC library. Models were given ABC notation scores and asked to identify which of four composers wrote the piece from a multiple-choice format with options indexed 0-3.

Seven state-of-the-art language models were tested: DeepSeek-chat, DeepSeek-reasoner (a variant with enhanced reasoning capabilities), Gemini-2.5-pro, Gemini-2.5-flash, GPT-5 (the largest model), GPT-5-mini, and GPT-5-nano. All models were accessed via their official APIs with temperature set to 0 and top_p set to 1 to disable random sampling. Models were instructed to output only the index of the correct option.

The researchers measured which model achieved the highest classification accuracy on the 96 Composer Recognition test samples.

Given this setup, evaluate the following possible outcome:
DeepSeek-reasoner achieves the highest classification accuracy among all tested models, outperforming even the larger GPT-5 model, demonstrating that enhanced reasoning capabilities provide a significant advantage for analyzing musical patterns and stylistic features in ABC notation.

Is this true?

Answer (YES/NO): YES